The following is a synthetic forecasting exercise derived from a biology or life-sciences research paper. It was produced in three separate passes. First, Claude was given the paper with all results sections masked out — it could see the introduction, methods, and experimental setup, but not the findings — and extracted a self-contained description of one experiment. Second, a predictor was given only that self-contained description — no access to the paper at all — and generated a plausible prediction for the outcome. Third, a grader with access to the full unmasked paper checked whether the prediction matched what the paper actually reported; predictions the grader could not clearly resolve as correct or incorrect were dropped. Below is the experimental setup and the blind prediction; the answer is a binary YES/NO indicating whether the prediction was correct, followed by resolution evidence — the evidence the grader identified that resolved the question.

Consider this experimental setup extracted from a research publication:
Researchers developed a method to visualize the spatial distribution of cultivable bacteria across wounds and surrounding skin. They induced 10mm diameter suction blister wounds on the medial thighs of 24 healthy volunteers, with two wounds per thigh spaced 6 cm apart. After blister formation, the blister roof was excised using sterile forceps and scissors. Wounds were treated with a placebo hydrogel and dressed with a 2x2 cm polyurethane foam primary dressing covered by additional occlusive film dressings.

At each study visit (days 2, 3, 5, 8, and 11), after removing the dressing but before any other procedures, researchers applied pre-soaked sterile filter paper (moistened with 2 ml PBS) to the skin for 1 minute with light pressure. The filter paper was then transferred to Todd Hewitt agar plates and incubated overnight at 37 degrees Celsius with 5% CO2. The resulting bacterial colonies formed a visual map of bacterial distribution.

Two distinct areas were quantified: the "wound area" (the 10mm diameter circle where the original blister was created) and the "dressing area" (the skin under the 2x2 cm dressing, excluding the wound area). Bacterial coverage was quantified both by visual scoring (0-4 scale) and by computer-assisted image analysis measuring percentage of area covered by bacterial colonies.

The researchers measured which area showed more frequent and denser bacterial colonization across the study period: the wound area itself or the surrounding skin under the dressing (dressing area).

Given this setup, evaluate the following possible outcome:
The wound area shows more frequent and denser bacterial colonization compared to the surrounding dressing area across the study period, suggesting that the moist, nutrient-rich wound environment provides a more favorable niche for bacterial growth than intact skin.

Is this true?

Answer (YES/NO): NO